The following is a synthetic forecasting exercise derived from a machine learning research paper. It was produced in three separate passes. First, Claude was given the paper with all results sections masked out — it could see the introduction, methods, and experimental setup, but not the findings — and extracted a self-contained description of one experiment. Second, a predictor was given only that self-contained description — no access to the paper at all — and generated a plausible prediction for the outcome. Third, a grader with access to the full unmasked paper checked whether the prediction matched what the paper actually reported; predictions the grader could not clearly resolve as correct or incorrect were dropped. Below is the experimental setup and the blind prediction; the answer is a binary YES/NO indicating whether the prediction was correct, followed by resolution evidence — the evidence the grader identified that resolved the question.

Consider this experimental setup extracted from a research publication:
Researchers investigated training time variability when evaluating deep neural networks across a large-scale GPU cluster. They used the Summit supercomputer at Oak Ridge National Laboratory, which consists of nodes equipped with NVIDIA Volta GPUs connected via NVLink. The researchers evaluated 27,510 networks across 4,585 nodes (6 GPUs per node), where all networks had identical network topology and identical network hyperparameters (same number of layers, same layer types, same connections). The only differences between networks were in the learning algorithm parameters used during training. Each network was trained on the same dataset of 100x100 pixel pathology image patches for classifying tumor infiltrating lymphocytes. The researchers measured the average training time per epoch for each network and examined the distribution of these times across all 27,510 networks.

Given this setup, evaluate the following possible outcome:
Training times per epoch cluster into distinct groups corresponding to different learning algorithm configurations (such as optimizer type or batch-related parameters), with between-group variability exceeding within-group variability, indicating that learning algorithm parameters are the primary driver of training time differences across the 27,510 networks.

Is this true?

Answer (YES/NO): NO